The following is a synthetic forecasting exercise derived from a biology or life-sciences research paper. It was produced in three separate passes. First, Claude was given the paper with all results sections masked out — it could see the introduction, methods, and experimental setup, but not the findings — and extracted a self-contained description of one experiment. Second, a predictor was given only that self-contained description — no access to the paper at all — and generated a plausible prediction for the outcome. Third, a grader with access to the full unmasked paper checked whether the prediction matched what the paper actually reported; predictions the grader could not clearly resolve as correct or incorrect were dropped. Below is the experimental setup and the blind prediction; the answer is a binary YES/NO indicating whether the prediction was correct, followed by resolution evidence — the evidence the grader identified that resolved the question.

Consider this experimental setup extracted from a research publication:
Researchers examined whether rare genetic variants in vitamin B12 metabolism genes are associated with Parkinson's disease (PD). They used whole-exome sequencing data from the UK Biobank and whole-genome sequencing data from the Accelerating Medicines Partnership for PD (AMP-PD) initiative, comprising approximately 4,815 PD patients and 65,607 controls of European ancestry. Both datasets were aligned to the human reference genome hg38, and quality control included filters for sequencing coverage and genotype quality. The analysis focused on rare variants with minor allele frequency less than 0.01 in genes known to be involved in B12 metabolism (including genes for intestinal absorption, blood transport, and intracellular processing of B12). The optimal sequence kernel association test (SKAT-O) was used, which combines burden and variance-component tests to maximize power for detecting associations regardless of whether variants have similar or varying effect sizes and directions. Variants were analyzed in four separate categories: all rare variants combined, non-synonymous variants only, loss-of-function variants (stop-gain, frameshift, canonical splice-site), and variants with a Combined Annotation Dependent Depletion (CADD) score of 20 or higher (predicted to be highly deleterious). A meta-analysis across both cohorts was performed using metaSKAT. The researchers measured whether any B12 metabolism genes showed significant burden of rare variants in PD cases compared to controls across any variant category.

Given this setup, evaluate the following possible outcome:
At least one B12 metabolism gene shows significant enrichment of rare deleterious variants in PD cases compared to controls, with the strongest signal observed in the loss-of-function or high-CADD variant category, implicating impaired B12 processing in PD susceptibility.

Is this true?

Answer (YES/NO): NO